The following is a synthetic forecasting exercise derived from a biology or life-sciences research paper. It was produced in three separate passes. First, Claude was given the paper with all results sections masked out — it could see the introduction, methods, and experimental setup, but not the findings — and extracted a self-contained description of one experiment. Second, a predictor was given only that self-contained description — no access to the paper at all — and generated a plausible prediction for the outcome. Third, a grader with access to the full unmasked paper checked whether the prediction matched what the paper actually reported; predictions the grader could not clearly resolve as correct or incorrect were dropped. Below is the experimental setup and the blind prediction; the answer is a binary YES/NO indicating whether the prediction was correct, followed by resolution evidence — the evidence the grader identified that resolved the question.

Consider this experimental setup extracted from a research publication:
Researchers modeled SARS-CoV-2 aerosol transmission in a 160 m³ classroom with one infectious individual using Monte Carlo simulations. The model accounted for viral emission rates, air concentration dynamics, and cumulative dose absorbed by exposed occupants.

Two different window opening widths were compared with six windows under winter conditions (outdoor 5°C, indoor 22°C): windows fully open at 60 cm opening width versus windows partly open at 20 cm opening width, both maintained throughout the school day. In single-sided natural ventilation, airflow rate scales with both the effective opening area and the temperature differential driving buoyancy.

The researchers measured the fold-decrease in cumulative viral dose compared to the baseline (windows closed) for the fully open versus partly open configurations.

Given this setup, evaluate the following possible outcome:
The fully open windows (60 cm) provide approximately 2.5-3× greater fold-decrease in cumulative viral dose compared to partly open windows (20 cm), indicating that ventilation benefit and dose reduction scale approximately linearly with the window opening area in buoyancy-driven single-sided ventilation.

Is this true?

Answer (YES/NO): YES